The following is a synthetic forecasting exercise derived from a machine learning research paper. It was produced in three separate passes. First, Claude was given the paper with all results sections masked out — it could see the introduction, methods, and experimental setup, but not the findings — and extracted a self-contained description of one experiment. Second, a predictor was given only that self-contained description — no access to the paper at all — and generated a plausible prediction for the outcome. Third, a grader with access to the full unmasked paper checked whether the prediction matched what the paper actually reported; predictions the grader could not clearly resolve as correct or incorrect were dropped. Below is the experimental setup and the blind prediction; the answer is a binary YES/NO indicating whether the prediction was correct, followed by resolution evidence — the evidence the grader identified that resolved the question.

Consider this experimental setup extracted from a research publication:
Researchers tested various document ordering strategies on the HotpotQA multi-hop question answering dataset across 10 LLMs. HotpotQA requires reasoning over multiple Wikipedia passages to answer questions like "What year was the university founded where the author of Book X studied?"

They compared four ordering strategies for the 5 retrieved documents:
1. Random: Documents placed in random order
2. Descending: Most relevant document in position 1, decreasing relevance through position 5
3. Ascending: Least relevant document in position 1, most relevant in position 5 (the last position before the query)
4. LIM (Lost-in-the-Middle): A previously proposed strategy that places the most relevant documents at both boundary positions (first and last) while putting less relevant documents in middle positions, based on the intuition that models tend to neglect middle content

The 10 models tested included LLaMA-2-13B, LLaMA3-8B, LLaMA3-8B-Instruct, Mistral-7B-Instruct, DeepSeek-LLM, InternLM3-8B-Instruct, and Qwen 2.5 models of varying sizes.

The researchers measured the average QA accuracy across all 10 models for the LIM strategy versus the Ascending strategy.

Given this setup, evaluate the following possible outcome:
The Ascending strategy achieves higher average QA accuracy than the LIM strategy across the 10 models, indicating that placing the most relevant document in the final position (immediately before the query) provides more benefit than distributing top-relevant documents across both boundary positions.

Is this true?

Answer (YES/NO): YES